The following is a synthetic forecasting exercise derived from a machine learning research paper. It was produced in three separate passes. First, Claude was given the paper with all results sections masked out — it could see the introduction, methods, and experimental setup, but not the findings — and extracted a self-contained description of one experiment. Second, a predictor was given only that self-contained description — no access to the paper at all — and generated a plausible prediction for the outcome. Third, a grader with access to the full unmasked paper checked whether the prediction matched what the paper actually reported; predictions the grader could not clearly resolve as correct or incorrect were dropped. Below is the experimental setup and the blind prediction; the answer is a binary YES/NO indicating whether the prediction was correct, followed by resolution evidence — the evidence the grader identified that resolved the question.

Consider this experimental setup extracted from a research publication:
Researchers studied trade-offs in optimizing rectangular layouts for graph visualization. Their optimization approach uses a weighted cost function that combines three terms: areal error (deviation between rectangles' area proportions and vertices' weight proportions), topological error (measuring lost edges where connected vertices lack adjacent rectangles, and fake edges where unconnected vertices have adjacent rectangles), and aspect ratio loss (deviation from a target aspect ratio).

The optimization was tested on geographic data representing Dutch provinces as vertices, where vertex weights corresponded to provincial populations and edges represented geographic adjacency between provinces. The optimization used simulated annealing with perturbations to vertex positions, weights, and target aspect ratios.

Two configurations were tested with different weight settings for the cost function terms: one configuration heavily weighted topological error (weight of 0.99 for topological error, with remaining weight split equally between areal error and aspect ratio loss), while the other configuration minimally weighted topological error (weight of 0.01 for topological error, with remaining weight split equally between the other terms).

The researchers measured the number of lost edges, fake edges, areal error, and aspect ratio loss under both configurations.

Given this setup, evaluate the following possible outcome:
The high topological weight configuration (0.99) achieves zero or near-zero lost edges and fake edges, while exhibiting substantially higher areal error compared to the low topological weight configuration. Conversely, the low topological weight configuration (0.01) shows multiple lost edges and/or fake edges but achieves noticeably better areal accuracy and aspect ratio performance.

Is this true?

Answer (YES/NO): YES